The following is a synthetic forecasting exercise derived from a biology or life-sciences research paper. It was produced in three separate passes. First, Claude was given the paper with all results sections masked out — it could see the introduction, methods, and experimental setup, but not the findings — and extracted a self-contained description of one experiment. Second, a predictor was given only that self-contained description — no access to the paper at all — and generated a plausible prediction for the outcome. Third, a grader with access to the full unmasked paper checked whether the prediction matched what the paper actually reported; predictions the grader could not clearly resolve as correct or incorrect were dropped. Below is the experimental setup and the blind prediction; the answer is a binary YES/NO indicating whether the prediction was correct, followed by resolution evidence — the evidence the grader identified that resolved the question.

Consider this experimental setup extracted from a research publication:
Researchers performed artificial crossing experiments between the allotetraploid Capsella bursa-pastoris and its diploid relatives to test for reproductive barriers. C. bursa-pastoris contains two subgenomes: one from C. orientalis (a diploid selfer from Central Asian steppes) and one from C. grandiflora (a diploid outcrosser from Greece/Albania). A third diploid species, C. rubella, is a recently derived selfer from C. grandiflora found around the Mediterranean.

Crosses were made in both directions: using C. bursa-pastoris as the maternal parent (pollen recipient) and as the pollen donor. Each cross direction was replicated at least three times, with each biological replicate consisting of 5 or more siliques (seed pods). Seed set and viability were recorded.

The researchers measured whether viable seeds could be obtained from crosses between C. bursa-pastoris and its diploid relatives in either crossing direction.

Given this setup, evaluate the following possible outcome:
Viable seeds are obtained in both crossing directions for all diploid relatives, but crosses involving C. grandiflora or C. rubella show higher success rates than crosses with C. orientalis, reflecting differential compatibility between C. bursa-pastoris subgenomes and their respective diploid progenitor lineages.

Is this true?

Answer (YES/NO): NO